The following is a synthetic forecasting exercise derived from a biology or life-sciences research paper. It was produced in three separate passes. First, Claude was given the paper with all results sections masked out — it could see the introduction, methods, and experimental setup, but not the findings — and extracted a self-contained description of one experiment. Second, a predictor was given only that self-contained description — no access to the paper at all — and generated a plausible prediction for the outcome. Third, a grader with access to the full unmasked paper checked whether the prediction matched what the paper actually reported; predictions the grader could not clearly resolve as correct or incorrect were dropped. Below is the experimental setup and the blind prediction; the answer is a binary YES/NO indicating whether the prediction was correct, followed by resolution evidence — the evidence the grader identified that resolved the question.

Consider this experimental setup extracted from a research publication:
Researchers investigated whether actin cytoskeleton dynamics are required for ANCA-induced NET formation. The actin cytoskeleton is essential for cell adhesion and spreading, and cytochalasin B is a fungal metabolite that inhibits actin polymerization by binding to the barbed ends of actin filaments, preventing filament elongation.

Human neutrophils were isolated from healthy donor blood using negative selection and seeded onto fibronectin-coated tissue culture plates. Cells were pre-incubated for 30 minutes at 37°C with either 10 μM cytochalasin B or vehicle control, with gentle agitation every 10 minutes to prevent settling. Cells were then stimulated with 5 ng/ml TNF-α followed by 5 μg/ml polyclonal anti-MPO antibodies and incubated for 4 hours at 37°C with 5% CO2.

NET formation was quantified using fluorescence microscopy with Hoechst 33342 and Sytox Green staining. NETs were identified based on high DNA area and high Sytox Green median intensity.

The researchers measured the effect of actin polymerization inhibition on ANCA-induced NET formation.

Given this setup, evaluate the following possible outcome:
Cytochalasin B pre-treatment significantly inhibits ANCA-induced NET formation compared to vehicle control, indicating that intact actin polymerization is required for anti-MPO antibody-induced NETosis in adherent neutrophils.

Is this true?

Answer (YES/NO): YES